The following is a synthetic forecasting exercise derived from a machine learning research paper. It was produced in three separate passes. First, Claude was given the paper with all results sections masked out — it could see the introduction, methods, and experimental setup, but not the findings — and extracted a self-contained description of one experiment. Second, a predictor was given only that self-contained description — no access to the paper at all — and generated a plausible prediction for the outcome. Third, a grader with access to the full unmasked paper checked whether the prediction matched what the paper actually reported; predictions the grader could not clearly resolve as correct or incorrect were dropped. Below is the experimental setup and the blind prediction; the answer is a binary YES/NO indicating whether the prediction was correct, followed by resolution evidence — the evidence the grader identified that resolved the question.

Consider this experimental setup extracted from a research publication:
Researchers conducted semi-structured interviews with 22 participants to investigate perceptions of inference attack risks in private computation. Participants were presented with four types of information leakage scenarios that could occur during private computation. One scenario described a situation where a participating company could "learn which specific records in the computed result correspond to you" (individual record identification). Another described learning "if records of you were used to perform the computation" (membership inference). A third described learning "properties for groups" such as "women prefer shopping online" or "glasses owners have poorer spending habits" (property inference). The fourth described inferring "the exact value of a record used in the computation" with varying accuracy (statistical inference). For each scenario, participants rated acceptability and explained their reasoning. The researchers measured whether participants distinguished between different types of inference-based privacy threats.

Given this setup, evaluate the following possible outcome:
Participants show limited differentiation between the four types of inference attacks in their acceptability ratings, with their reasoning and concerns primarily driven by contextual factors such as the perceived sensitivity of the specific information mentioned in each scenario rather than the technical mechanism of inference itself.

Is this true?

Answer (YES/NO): NO